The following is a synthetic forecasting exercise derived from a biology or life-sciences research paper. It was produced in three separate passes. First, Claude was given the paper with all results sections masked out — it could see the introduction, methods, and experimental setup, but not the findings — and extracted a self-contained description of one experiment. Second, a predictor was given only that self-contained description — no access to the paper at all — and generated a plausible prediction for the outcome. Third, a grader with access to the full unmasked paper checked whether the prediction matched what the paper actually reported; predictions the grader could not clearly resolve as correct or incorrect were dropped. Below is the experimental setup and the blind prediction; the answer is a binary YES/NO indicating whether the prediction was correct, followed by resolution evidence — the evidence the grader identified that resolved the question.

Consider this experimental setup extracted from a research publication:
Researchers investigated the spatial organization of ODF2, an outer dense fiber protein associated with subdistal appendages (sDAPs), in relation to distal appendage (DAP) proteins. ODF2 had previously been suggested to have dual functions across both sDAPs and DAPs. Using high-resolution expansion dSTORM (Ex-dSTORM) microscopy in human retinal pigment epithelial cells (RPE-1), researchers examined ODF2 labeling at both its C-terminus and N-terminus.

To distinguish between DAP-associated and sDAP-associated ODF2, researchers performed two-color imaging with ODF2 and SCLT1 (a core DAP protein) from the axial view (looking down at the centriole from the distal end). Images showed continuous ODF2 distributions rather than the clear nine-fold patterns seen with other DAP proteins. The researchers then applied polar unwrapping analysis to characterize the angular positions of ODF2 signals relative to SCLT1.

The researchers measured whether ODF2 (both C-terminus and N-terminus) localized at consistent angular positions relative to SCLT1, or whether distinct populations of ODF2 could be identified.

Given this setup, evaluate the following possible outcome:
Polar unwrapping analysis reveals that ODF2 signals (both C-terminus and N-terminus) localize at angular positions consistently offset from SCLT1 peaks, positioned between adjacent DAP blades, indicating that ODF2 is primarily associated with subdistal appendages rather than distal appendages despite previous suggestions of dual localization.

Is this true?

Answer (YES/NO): NO